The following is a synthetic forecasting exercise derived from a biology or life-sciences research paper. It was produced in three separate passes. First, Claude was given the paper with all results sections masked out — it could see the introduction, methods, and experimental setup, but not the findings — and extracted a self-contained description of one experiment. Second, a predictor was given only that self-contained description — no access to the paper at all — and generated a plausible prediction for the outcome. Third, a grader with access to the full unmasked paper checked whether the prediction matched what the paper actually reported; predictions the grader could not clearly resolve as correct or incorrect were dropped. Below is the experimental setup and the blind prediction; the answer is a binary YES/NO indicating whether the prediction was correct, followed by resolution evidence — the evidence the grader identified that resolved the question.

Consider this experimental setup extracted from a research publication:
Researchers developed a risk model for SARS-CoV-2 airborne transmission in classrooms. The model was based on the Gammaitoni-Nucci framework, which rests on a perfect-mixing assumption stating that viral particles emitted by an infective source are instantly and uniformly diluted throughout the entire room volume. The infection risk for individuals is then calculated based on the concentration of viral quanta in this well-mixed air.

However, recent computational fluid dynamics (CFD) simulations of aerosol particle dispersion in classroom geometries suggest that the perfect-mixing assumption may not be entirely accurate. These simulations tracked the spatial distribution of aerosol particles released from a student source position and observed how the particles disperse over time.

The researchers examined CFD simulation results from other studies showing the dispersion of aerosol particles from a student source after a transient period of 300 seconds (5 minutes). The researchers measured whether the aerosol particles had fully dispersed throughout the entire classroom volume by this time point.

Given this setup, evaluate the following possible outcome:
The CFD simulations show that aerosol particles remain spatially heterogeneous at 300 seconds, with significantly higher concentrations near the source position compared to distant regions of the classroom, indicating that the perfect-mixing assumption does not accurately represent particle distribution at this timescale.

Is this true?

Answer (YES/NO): NO